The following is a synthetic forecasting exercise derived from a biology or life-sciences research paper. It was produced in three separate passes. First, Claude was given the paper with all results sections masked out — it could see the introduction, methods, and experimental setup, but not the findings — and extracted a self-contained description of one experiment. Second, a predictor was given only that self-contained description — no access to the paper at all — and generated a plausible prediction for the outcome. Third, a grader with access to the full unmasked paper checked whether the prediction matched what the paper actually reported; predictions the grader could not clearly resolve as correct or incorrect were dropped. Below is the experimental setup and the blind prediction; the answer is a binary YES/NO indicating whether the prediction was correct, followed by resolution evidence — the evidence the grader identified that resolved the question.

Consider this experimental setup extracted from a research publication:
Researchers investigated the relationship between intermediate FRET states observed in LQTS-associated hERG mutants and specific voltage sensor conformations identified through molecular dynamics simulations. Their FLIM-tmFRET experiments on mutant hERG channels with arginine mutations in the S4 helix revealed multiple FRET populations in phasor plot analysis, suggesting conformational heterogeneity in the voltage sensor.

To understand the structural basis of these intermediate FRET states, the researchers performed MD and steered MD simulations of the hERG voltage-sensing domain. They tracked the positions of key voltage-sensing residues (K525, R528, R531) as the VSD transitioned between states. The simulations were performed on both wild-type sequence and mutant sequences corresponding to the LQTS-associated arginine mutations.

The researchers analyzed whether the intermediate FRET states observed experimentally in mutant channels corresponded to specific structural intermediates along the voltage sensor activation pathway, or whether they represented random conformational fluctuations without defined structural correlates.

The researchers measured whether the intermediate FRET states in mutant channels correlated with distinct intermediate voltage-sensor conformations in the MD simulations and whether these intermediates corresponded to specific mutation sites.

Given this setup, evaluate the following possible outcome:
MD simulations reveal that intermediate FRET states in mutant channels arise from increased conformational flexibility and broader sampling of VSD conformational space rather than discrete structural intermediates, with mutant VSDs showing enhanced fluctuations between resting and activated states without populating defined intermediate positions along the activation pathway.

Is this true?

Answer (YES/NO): NO